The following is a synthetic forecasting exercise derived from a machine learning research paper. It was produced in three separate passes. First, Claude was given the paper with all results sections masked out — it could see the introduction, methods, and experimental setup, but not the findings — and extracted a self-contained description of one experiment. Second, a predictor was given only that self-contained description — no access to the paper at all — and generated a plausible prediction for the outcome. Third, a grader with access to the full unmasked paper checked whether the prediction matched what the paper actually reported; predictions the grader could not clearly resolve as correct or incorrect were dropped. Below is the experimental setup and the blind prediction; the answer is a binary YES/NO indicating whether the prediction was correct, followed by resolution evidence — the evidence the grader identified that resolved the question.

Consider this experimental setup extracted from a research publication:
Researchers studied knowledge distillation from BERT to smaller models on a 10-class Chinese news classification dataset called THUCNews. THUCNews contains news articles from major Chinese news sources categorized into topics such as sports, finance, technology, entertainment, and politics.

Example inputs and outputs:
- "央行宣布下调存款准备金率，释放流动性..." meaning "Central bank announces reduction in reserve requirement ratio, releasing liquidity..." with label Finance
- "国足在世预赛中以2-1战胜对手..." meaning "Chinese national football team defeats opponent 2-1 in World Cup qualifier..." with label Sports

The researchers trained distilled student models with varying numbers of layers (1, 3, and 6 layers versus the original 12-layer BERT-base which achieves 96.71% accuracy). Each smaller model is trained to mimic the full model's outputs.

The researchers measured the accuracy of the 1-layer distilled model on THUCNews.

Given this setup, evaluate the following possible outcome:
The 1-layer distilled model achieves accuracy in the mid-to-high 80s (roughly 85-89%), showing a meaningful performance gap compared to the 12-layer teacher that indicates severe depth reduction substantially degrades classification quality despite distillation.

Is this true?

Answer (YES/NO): NO